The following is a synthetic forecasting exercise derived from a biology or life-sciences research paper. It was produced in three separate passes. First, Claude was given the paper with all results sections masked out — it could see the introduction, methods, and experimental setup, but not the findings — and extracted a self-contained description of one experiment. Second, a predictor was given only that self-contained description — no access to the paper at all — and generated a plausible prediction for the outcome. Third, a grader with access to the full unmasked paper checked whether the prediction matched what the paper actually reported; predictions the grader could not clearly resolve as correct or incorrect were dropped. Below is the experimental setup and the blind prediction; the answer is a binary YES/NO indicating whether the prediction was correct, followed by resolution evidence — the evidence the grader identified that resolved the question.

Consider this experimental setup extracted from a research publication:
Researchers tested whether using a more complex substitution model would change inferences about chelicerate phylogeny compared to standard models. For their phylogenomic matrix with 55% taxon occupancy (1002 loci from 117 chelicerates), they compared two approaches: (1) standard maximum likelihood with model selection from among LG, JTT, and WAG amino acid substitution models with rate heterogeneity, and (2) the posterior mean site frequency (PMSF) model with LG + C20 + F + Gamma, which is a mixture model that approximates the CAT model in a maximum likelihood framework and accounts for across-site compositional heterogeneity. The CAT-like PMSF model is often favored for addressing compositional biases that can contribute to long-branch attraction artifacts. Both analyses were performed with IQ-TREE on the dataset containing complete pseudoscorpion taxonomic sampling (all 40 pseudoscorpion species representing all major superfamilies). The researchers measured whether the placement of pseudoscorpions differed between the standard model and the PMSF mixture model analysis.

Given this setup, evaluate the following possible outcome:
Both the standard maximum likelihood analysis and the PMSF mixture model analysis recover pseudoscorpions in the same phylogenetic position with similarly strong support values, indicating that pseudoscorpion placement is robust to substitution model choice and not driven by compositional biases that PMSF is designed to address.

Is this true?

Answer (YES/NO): YES